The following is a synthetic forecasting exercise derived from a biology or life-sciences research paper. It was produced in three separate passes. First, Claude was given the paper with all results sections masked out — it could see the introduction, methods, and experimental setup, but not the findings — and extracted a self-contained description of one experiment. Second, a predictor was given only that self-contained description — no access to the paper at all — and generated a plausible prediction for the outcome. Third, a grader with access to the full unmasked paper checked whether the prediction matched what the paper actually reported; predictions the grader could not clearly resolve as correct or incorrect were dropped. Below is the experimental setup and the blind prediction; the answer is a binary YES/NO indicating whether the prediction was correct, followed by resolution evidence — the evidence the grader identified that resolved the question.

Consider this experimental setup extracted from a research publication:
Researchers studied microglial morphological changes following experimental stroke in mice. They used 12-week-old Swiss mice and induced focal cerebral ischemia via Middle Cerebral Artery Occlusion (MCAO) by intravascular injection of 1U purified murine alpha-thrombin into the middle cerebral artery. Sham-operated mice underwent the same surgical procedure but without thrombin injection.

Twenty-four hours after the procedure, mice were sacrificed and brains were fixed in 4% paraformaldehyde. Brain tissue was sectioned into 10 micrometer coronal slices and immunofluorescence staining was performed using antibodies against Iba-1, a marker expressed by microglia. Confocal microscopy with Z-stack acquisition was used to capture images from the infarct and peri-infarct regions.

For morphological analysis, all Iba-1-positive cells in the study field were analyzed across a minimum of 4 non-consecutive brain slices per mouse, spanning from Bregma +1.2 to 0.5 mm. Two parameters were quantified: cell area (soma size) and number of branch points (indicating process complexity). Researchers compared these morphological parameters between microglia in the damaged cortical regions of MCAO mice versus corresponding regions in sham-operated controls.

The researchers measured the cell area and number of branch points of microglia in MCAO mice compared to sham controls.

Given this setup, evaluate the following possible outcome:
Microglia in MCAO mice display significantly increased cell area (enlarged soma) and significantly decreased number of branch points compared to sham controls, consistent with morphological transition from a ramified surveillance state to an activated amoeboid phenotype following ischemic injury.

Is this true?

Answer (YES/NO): NO